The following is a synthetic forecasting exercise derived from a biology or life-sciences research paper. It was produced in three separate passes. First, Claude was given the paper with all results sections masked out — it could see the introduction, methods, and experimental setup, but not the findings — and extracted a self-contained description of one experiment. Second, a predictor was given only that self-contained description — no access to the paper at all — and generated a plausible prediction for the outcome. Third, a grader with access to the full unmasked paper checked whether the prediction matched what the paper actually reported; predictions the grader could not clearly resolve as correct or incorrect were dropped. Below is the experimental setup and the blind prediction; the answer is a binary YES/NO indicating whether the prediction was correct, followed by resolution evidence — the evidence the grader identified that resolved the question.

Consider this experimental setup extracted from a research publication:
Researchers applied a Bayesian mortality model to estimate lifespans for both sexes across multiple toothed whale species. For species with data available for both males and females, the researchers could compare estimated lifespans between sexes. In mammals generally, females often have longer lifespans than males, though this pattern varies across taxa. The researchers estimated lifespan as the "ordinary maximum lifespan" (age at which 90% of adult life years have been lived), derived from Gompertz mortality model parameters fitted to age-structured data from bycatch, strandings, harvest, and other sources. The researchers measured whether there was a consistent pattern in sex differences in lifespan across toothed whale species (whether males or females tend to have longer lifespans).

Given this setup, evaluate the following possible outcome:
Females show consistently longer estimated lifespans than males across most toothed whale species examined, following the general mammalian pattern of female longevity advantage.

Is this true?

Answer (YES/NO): NO